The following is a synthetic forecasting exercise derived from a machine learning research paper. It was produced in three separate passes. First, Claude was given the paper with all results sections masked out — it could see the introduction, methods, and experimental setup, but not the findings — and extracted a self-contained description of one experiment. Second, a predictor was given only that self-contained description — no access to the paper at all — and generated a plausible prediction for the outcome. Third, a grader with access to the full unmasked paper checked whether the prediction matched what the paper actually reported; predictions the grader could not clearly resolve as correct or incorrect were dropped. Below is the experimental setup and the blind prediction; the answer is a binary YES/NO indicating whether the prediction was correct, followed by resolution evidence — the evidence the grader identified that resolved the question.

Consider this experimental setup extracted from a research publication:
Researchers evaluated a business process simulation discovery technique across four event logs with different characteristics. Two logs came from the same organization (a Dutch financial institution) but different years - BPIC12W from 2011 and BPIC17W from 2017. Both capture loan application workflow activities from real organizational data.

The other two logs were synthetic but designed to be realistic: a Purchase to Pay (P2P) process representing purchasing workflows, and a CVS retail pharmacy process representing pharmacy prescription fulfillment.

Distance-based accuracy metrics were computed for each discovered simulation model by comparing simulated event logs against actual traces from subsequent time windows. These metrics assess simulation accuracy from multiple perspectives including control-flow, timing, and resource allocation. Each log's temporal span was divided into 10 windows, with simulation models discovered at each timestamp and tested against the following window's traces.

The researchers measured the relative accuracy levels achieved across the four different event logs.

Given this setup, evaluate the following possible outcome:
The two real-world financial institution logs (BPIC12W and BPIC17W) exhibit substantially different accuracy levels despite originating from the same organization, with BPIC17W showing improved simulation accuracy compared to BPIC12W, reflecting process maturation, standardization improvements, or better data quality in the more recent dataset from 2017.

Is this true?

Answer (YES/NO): NO